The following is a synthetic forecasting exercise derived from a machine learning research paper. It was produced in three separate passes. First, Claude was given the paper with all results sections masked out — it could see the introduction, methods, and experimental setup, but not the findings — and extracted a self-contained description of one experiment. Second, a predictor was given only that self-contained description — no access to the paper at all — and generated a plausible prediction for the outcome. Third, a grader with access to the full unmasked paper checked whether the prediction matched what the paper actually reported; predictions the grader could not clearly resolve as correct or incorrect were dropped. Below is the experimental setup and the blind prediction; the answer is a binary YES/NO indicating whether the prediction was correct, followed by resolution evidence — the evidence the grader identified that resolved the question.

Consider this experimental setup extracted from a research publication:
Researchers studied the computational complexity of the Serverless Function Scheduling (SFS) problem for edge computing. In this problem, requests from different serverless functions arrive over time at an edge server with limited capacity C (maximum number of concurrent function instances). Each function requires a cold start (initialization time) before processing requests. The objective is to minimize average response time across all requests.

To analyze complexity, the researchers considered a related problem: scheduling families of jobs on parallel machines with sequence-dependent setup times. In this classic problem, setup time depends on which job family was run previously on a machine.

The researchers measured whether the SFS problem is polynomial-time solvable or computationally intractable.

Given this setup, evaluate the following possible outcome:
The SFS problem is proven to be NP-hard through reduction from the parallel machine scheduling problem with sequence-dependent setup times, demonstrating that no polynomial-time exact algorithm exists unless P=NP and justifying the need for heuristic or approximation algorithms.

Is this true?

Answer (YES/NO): YES